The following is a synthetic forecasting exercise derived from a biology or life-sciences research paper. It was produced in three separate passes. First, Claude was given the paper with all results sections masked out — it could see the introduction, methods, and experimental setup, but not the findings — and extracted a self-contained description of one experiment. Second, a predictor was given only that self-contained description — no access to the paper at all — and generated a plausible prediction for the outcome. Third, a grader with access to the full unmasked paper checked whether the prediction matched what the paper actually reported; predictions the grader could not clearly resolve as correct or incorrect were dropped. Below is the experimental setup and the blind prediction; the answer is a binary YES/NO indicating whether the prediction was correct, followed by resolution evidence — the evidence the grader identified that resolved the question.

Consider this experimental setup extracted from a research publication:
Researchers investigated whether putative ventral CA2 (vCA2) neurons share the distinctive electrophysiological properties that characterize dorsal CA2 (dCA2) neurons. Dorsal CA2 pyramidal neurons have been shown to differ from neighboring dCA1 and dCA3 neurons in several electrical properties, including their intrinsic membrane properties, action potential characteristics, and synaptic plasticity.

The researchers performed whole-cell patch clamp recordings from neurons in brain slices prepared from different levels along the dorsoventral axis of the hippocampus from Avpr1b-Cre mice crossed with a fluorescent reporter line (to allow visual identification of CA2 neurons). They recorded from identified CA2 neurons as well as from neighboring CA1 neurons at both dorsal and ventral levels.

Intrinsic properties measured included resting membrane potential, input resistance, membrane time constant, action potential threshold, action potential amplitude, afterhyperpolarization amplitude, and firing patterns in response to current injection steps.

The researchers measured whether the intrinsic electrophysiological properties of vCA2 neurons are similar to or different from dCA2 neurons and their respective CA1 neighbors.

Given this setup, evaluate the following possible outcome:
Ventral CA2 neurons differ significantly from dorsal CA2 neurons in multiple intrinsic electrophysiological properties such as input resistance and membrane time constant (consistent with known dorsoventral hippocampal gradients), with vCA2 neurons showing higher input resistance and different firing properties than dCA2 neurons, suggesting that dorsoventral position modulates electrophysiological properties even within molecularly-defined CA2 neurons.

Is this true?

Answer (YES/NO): NO